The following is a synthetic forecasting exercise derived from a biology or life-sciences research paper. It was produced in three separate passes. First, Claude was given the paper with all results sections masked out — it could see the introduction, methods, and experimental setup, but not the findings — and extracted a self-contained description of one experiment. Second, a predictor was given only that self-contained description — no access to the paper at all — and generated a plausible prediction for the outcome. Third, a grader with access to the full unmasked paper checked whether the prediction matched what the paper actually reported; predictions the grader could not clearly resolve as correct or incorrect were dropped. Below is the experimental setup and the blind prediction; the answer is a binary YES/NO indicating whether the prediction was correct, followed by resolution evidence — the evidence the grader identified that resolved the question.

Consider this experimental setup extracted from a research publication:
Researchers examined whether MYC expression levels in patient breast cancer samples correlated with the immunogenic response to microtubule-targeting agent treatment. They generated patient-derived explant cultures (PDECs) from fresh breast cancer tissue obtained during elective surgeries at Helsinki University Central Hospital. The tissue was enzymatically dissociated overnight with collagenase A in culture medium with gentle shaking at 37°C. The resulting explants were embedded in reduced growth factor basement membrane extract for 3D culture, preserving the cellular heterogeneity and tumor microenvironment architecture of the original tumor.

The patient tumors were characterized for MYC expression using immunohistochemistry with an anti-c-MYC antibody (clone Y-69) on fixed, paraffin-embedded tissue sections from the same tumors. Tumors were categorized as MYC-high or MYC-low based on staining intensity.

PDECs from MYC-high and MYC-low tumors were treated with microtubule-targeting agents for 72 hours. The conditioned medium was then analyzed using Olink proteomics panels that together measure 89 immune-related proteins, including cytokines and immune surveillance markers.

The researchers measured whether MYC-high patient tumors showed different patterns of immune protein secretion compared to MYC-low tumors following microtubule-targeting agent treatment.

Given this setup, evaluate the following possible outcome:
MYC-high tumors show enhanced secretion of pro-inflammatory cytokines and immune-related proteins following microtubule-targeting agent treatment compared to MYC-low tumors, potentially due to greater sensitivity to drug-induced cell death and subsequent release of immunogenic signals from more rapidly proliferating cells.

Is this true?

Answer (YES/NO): NO